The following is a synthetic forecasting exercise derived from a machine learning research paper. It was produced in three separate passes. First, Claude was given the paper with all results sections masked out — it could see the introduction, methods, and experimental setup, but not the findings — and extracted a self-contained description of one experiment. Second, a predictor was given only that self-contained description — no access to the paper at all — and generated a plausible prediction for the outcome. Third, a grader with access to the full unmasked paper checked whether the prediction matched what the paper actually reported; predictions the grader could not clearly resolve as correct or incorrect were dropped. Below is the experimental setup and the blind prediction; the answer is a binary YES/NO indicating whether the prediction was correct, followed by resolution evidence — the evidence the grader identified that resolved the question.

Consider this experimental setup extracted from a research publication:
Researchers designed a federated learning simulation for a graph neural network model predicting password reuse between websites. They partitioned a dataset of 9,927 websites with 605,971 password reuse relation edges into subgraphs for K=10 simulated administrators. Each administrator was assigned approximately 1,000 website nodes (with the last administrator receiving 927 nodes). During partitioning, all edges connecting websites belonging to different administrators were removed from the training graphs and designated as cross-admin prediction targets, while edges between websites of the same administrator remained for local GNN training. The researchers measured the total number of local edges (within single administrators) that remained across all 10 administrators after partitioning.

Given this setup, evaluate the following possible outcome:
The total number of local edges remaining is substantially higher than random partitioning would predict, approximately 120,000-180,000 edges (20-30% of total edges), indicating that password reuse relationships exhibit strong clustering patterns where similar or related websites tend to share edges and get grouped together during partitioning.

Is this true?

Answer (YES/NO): NO